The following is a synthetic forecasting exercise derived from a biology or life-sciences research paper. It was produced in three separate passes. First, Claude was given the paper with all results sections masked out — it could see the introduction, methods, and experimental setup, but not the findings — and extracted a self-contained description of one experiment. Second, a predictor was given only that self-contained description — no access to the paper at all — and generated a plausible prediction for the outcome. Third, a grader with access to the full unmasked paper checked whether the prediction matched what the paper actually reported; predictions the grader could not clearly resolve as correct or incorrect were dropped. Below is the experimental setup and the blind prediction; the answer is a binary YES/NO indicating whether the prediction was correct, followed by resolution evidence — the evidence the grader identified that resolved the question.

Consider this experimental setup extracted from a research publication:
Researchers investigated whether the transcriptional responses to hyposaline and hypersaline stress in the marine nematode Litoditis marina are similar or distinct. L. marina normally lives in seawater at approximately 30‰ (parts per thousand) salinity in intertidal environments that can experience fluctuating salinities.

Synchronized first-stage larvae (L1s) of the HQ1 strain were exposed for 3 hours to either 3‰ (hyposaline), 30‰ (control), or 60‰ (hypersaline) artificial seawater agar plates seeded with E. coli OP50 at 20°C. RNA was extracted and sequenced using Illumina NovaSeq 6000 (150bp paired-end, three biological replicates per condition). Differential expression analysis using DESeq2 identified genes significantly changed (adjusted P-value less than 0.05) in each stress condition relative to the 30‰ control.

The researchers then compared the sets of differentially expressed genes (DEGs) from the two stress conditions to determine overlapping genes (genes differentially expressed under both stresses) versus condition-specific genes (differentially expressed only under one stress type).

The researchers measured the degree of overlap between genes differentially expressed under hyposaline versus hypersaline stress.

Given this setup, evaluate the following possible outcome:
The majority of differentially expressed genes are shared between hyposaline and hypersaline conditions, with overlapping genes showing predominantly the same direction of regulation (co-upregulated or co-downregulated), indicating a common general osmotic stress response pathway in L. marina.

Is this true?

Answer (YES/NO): NO